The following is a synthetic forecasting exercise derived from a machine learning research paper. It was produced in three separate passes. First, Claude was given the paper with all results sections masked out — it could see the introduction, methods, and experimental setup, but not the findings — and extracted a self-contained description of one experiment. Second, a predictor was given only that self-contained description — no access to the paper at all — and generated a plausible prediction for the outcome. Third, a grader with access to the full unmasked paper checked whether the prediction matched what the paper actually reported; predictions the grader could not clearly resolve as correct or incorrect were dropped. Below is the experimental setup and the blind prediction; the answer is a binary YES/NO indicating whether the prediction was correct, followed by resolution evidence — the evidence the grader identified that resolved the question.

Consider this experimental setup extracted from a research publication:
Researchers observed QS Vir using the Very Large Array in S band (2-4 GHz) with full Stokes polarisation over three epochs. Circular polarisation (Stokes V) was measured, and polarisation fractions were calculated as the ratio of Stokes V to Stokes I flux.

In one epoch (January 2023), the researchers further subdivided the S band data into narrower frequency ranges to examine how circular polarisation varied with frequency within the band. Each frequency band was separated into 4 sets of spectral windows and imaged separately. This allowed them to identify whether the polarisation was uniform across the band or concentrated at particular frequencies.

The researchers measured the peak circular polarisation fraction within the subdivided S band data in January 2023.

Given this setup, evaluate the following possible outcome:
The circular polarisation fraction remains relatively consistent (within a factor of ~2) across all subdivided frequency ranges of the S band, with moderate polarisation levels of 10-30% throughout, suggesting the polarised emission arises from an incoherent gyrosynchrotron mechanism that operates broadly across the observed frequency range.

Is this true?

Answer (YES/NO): NO